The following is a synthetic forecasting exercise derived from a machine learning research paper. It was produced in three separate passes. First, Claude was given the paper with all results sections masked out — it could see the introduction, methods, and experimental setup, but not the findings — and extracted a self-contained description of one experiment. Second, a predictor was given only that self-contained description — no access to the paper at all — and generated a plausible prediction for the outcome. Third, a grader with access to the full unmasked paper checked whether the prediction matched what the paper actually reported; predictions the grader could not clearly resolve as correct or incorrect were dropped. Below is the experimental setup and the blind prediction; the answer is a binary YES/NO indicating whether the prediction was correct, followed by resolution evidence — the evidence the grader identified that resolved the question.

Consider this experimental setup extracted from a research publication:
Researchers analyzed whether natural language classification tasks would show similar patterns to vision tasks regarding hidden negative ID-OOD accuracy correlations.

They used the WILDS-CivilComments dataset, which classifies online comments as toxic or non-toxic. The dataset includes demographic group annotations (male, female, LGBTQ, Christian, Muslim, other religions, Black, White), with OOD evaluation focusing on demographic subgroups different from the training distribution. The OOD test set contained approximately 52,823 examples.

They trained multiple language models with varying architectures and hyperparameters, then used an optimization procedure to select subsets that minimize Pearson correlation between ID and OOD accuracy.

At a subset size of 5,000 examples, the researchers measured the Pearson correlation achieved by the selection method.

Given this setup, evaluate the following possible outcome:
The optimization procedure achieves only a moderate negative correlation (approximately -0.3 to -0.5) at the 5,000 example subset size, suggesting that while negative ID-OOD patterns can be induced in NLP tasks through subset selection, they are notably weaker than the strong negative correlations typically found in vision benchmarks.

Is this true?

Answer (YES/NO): NO